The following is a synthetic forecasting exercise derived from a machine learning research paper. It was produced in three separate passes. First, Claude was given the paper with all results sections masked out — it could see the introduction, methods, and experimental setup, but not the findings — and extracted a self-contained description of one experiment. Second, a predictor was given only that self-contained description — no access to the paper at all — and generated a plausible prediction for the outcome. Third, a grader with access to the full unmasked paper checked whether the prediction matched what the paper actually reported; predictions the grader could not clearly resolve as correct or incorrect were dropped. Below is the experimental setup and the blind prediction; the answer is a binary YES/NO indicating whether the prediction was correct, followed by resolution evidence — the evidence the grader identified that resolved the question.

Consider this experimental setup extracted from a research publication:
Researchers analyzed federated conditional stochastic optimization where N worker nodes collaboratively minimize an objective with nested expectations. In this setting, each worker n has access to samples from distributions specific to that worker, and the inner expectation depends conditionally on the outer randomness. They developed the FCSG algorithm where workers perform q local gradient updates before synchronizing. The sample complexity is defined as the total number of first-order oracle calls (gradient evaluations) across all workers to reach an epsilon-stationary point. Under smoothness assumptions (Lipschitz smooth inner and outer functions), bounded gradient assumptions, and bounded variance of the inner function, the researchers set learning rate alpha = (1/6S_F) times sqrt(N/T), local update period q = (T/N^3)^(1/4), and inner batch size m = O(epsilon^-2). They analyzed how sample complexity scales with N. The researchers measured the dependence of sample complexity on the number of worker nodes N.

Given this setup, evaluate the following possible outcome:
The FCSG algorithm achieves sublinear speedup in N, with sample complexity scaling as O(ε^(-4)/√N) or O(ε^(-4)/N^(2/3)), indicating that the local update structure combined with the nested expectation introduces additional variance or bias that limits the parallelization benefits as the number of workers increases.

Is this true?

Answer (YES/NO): NO